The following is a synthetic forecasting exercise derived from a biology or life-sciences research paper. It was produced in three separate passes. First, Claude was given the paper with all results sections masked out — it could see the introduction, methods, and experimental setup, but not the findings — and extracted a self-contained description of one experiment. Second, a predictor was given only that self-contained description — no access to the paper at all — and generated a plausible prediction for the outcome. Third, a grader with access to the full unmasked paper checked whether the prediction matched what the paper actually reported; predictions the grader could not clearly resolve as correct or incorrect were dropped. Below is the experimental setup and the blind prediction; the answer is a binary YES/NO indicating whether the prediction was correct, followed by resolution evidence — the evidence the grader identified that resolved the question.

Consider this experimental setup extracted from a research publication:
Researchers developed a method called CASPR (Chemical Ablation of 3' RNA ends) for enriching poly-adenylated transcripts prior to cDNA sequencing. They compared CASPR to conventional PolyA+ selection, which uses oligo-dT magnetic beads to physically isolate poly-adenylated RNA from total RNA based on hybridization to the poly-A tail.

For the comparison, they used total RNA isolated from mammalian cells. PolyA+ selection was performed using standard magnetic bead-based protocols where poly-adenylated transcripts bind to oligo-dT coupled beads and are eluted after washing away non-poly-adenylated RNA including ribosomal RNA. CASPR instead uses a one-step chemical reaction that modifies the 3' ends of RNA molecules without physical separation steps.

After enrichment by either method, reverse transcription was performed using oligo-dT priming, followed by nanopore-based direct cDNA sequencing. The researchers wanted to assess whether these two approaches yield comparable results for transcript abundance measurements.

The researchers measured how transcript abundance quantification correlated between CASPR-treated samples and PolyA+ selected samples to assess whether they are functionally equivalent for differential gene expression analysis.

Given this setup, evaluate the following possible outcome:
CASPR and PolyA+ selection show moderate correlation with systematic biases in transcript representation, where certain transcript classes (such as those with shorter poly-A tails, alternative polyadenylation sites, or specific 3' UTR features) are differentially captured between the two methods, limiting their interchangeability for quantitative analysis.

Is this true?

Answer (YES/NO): NO